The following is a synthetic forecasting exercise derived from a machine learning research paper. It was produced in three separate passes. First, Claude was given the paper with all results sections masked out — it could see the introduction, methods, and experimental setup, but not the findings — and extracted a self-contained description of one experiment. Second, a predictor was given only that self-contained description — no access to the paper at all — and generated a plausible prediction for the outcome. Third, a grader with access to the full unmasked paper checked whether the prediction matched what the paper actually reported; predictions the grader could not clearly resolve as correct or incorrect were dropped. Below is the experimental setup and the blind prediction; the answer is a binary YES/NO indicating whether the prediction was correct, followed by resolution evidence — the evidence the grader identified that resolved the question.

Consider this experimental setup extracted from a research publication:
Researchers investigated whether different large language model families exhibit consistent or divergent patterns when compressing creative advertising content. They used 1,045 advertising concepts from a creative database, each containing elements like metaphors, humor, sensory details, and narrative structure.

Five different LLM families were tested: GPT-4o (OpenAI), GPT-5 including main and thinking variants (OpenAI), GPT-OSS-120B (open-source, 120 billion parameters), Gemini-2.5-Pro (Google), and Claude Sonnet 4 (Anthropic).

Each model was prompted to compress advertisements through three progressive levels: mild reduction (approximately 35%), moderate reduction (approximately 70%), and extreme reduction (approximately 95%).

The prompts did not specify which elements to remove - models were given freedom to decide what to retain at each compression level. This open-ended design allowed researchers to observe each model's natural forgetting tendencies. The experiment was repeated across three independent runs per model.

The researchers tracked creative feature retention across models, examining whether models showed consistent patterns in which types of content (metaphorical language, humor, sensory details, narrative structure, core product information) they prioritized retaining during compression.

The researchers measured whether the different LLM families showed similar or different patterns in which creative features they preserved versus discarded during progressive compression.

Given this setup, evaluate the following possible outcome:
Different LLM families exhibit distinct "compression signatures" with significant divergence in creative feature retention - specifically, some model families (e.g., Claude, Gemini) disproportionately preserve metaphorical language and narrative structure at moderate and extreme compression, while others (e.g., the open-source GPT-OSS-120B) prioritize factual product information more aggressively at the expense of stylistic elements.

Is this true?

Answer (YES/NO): NO